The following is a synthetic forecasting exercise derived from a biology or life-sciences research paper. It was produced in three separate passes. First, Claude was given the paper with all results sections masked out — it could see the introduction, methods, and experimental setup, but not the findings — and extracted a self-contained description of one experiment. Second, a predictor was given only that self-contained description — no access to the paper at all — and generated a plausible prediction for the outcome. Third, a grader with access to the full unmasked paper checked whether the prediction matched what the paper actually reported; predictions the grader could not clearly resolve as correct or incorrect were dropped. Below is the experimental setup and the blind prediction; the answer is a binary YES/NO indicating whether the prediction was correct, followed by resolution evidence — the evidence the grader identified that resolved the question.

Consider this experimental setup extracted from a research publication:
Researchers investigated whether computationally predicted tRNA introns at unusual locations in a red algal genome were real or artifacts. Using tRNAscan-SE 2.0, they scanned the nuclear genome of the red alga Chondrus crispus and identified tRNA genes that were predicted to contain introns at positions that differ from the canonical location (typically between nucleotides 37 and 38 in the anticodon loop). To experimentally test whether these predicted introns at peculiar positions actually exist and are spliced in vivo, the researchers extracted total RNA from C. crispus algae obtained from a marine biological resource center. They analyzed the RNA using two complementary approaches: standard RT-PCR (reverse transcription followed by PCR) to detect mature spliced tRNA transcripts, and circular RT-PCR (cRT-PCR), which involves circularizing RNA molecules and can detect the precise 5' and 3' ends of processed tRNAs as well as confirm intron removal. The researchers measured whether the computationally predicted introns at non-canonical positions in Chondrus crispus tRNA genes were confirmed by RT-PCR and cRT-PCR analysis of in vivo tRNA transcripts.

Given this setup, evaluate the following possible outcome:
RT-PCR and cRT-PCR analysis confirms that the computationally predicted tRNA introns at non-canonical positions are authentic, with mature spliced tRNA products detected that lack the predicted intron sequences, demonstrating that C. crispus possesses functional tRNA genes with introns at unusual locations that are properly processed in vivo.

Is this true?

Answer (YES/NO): YES